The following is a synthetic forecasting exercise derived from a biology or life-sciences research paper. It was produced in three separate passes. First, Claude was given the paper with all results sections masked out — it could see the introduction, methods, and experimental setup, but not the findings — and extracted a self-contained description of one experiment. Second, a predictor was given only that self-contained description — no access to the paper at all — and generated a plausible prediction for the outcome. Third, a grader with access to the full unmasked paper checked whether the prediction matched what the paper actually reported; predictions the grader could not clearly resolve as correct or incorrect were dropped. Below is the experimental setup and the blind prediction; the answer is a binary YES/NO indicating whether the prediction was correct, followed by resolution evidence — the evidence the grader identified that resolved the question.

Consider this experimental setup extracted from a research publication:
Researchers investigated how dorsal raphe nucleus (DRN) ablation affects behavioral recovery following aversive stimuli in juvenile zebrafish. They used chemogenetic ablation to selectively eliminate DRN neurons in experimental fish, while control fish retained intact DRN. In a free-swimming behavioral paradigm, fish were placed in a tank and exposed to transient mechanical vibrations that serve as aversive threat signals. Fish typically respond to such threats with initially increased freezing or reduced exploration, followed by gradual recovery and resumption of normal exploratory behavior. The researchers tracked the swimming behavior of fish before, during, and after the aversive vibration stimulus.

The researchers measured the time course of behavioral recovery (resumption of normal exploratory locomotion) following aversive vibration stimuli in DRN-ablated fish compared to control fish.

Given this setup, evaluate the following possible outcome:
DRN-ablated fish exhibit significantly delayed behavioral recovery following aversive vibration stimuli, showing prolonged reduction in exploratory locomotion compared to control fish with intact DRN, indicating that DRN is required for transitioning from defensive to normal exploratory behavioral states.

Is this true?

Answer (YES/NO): YES